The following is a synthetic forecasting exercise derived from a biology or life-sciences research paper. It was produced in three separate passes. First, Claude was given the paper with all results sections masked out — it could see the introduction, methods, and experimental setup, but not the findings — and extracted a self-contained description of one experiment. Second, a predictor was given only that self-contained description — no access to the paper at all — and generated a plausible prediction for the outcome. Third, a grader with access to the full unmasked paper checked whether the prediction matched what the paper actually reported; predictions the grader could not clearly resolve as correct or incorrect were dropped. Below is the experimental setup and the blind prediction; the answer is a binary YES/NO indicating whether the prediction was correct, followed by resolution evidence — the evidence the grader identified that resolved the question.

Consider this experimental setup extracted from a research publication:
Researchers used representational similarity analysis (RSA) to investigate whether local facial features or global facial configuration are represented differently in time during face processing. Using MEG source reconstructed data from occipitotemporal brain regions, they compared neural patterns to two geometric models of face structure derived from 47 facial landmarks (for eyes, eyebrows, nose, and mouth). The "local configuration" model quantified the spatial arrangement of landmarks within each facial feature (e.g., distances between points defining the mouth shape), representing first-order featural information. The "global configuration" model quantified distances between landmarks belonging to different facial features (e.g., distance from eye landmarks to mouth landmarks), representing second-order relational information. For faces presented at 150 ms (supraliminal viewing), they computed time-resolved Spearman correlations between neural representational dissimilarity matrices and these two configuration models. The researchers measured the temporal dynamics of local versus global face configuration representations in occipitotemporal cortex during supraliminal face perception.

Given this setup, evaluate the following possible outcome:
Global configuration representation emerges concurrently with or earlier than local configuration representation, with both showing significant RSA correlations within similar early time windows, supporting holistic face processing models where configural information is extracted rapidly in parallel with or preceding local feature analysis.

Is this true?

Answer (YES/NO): NO